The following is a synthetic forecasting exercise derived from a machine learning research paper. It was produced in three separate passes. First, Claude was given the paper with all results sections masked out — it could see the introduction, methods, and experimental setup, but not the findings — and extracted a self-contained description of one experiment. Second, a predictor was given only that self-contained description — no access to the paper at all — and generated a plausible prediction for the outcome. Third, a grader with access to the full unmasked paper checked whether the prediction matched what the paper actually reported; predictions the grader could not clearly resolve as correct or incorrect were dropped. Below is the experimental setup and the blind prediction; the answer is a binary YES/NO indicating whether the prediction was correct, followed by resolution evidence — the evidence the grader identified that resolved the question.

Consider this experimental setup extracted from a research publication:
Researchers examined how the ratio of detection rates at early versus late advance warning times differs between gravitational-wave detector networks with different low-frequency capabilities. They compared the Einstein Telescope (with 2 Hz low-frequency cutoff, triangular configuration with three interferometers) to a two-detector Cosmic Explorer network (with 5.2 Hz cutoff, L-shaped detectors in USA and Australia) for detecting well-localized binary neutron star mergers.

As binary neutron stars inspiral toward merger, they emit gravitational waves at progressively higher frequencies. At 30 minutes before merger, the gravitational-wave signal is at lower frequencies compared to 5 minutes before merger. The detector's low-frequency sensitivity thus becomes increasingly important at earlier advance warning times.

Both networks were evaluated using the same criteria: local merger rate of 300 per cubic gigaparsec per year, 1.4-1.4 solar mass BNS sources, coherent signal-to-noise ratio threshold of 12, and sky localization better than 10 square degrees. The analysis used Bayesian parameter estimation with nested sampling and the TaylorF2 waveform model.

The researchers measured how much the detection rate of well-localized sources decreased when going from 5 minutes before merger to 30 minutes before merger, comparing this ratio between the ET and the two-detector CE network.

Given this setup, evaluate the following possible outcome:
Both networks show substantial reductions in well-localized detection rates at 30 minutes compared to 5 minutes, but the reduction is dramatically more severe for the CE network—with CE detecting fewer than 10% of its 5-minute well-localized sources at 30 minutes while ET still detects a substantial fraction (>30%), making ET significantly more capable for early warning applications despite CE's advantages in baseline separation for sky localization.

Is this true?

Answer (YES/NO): YES